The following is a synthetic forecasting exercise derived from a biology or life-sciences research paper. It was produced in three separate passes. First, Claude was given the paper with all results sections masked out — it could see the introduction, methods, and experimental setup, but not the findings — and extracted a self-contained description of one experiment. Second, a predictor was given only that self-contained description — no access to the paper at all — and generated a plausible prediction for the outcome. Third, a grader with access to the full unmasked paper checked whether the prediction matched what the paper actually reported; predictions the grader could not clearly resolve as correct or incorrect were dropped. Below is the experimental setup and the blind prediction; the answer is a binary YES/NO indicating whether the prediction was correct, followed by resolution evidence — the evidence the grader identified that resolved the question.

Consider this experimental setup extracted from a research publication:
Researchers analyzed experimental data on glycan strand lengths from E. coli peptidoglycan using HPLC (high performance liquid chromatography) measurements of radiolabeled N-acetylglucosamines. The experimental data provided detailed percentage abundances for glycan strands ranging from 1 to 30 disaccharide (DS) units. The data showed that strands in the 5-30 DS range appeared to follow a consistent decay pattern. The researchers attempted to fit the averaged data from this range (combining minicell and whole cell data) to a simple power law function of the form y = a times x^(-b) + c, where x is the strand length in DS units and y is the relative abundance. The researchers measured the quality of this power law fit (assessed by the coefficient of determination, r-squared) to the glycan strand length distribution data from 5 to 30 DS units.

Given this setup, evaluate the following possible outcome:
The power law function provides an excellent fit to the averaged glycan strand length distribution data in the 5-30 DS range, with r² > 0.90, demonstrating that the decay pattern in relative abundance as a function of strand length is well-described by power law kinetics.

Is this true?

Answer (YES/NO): YES